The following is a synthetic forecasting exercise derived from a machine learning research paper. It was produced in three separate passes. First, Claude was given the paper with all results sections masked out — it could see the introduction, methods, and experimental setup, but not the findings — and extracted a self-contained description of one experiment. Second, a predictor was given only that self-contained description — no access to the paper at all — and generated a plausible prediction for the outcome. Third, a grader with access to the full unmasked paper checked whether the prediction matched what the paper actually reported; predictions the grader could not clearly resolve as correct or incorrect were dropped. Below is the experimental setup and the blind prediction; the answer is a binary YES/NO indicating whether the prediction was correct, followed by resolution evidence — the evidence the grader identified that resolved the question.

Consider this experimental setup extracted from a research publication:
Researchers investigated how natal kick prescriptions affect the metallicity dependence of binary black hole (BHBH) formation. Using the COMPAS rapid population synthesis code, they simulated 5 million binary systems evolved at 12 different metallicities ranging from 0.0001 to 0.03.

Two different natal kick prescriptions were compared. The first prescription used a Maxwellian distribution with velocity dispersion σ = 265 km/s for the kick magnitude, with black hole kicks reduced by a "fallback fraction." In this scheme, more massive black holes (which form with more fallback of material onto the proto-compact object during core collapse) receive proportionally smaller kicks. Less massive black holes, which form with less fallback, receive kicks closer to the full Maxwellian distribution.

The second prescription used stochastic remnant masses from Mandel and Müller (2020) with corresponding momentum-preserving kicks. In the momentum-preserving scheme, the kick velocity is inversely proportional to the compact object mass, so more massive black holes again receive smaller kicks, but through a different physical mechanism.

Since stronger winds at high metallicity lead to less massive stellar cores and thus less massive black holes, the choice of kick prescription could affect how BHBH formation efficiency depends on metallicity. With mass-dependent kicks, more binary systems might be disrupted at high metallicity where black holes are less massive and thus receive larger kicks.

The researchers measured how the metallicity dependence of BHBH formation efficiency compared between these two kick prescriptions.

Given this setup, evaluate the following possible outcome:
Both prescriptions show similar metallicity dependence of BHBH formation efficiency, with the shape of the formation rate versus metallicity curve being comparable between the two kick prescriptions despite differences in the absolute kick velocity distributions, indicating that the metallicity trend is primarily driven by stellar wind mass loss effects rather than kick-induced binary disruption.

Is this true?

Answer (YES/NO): NO